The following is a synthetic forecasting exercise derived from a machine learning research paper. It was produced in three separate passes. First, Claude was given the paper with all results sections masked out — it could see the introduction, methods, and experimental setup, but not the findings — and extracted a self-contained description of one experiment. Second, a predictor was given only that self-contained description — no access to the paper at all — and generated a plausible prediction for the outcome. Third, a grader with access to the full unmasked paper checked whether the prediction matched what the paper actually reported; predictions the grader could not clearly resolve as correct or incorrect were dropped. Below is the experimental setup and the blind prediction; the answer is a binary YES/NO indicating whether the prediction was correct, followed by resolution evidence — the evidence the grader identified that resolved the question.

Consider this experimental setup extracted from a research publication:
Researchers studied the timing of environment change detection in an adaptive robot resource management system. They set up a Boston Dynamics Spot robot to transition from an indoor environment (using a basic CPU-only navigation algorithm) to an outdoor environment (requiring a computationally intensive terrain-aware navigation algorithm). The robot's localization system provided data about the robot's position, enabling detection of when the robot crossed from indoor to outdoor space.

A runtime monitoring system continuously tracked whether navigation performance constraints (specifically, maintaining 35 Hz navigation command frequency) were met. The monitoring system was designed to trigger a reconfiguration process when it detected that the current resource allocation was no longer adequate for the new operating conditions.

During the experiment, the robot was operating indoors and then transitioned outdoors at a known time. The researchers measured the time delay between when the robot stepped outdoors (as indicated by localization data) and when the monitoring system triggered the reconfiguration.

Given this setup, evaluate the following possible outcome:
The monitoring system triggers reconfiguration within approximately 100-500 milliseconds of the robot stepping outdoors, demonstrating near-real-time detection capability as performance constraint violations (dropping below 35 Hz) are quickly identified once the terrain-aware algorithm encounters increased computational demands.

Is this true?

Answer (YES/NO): NO